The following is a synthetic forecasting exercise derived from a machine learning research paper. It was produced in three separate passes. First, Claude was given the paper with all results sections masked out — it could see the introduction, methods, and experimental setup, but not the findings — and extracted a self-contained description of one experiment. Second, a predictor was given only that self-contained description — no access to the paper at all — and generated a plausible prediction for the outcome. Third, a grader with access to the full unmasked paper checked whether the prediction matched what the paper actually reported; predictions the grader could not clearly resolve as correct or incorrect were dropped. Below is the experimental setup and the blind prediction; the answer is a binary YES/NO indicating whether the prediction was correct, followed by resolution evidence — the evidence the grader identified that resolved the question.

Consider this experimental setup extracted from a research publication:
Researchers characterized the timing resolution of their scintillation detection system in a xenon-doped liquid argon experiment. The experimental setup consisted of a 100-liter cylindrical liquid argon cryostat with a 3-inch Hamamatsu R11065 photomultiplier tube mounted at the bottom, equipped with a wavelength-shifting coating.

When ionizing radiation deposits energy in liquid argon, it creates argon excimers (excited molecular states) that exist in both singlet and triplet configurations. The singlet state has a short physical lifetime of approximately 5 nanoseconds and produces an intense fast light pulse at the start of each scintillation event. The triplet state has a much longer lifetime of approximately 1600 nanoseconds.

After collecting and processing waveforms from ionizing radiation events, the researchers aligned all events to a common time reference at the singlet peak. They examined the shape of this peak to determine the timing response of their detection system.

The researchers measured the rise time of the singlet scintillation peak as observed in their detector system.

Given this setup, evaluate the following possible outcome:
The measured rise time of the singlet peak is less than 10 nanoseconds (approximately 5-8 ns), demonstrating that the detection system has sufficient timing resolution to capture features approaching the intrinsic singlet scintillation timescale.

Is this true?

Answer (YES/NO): YES